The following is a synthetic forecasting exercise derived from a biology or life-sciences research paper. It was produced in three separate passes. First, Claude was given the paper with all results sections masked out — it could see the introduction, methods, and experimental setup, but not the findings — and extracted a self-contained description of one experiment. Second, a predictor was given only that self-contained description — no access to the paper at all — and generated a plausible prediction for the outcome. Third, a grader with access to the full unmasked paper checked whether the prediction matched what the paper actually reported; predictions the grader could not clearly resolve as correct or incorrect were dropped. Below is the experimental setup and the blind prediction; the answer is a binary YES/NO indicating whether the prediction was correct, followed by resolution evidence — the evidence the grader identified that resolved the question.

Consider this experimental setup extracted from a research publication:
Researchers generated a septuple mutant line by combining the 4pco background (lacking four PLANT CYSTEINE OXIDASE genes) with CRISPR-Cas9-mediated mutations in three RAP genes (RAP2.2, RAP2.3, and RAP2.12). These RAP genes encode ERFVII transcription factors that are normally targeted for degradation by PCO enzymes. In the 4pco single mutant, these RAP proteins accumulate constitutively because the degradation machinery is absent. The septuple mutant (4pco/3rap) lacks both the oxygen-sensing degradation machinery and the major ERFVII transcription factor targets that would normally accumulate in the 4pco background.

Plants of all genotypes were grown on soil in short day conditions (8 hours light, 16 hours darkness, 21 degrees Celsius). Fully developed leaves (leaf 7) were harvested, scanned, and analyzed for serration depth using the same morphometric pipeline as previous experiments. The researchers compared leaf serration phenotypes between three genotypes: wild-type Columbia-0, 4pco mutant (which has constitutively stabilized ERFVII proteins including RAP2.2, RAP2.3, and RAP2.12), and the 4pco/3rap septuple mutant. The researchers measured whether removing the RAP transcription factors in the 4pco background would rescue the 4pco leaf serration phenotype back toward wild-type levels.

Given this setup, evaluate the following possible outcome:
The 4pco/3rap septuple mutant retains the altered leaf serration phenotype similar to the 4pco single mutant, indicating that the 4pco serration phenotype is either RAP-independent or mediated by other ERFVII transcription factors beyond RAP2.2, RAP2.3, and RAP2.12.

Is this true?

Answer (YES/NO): NO